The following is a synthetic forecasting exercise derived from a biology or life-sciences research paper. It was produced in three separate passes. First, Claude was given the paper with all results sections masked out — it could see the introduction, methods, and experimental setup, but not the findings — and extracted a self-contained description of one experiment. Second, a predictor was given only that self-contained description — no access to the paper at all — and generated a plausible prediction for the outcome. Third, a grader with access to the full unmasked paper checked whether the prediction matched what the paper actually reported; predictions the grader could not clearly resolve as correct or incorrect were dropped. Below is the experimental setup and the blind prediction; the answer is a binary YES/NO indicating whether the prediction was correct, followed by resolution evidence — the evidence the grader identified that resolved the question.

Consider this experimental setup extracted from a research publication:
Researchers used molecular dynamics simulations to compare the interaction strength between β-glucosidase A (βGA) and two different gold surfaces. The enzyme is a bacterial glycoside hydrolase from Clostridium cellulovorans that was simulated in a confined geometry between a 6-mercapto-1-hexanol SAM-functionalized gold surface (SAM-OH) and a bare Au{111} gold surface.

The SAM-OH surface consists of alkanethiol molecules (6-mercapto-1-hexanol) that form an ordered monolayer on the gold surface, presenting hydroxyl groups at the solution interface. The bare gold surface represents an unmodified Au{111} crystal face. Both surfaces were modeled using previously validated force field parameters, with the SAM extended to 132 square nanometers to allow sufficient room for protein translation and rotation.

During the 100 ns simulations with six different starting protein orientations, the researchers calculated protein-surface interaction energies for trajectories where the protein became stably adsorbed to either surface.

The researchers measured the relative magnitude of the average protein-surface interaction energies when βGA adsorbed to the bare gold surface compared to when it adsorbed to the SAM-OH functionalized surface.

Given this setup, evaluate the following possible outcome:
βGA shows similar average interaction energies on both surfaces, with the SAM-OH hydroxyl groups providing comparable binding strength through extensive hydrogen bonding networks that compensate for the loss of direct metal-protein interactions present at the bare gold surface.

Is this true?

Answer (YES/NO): NO